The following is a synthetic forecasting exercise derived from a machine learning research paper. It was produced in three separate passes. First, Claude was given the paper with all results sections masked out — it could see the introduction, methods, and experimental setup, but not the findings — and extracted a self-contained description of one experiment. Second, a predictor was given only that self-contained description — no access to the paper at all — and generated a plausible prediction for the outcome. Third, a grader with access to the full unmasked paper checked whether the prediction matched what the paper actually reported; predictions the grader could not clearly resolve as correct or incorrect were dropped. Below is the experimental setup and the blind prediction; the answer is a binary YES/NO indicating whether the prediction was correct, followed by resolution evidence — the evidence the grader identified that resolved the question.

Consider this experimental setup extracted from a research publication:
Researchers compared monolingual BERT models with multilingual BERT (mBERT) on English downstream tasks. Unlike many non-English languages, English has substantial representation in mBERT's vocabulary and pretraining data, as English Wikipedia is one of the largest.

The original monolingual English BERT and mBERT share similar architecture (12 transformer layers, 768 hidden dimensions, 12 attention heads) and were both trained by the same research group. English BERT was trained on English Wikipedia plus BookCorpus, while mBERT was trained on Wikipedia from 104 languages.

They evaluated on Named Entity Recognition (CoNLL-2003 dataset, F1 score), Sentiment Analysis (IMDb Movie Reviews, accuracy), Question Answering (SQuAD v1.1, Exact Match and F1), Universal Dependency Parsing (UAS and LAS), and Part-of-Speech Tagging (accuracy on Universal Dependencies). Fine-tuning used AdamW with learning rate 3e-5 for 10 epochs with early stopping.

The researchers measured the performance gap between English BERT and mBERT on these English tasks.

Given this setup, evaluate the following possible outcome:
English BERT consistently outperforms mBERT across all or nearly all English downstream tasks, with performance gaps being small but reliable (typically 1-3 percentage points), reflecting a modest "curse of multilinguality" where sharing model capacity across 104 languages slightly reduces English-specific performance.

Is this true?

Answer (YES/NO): NO